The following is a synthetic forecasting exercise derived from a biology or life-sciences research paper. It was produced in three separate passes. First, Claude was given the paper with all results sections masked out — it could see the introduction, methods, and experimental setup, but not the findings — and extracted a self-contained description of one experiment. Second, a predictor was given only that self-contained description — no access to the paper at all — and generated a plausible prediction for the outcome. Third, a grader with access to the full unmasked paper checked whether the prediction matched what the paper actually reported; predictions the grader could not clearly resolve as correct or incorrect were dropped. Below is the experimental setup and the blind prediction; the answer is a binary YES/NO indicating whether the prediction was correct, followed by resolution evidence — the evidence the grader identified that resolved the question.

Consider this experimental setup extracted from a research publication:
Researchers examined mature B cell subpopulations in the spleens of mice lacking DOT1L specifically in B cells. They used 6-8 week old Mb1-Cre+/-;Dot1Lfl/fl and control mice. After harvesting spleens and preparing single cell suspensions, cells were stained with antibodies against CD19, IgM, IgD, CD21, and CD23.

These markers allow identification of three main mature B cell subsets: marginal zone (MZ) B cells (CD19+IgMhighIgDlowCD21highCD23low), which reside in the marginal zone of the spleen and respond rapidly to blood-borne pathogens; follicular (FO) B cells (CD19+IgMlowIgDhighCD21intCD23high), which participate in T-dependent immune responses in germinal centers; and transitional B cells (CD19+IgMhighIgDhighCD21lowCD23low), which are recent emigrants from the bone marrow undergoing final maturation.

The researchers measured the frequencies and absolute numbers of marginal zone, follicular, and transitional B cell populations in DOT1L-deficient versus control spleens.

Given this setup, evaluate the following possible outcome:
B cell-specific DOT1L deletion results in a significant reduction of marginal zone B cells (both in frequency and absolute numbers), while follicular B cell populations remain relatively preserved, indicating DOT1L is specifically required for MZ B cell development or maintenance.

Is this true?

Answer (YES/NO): YES